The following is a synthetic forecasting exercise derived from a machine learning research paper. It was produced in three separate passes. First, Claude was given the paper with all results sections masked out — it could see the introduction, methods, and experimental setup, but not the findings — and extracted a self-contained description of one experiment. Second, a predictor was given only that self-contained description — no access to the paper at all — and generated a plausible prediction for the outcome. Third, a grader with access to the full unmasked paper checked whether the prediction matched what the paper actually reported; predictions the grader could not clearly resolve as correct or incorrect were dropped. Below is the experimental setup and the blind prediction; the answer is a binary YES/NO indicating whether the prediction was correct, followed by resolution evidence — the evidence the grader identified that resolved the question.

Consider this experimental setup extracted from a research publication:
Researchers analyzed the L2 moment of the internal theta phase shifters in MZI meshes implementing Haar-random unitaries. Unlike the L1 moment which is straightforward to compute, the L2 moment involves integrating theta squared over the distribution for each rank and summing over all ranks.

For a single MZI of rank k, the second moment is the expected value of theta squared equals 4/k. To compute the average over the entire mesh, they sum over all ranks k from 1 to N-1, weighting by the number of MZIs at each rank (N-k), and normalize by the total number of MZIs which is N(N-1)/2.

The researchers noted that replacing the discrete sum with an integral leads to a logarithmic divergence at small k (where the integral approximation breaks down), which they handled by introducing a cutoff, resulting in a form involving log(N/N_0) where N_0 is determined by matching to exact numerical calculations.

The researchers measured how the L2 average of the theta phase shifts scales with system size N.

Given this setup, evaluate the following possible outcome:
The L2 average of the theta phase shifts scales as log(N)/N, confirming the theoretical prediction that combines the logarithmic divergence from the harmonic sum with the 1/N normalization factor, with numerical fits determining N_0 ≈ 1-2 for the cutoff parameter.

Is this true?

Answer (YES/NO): NO